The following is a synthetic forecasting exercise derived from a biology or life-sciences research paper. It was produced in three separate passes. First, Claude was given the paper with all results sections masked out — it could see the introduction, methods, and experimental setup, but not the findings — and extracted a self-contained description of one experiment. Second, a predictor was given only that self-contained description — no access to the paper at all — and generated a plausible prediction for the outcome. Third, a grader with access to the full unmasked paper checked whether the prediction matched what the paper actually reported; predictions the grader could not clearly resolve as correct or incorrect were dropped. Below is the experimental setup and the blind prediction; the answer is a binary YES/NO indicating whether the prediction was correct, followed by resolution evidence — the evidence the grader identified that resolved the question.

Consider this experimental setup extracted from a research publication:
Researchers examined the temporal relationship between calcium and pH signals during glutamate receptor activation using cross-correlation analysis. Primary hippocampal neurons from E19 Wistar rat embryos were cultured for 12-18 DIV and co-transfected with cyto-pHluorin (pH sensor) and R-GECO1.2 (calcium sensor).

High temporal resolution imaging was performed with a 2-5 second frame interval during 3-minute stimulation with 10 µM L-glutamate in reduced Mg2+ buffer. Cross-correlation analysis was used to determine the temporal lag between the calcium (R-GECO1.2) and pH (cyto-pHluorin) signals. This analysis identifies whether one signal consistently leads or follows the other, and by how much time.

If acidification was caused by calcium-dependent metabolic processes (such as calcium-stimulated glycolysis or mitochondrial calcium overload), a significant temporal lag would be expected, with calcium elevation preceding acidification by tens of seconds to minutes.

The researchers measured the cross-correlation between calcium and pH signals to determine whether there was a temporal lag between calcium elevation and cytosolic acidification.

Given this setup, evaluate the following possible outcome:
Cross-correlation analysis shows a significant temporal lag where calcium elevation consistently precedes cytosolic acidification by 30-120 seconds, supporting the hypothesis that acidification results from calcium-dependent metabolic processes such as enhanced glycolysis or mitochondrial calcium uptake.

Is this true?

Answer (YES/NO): NO